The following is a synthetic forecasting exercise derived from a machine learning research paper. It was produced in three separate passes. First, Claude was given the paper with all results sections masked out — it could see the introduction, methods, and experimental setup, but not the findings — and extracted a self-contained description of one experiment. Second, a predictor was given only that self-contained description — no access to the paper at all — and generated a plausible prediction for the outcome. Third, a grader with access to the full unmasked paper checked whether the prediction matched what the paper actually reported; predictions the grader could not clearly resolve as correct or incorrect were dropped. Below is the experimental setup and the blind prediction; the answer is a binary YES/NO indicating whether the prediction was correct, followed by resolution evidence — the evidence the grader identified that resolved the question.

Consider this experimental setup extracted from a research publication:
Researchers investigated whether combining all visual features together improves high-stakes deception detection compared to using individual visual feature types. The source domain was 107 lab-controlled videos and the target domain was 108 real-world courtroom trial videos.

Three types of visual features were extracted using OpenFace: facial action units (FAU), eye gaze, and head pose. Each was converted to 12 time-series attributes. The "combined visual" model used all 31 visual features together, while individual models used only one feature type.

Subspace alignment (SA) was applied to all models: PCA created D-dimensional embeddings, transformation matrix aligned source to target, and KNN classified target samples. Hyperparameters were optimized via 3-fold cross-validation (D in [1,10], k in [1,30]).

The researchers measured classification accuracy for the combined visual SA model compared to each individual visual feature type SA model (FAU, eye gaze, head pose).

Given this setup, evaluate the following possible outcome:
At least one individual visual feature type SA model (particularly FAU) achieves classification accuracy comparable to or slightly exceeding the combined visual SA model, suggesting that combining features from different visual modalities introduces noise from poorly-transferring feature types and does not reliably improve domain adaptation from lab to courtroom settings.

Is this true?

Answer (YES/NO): NO